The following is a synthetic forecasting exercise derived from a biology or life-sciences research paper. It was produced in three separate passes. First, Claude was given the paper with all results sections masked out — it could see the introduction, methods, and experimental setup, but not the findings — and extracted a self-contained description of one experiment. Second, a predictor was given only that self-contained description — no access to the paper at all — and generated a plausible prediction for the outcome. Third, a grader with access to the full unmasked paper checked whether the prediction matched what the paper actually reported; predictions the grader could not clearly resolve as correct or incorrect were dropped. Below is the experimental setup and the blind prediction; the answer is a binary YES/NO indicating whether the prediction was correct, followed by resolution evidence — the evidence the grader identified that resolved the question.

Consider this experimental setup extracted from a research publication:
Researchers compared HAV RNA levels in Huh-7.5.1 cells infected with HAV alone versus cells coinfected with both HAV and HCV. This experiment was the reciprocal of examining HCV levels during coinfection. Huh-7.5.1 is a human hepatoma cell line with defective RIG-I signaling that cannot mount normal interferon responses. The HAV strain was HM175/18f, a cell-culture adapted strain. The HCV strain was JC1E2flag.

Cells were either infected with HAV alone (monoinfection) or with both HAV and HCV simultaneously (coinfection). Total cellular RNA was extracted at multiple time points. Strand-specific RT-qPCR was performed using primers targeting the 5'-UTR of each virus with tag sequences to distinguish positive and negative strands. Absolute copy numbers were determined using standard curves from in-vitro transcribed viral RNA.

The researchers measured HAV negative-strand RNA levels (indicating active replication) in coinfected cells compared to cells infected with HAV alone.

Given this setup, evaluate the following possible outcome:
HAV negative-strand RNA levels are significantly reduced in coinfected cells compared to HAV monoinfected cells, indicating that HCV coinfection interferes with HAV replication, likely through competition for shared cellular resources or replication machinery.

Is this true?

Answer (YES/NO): YES